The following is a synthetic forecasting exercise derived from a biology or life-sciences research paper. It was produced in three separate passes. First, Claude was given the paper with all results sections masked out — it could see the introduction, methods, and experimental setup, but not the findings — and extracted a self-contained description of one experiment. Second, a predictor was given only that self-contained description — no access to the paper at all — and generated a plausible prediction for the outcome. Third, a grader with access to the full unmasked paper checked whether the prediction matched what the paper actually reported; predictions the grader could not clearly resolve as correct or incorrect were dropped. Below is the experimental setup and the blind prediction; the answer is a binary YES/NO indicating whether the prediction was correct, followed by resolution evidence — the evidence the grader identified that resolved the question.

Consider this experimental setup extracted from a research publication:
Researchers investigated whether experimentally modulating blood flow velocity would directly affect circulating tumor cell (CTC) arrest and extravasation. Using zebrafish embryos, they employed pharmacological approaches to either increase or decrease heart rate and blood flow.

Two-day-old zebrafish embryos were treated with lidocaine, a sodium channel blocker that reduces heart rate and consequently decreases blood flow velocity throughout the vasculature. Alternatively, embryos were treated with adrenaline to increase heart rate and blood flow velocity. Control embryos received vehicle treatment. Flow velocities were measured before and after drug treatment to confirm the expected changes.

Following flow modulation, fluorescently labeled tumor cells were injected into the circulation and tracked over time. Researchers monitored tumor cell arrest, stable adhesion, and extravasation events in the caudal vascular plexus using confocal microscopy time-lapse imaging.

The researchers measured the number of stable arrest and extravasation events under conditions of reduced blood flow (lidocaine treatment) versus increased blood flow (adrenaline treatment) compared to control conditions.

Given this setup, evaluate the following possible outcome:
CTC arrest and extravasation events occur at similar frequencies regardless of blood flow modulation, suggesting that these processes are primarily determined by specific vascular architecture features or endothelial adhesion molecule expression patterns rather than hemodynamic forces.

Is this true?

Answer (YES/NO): NO